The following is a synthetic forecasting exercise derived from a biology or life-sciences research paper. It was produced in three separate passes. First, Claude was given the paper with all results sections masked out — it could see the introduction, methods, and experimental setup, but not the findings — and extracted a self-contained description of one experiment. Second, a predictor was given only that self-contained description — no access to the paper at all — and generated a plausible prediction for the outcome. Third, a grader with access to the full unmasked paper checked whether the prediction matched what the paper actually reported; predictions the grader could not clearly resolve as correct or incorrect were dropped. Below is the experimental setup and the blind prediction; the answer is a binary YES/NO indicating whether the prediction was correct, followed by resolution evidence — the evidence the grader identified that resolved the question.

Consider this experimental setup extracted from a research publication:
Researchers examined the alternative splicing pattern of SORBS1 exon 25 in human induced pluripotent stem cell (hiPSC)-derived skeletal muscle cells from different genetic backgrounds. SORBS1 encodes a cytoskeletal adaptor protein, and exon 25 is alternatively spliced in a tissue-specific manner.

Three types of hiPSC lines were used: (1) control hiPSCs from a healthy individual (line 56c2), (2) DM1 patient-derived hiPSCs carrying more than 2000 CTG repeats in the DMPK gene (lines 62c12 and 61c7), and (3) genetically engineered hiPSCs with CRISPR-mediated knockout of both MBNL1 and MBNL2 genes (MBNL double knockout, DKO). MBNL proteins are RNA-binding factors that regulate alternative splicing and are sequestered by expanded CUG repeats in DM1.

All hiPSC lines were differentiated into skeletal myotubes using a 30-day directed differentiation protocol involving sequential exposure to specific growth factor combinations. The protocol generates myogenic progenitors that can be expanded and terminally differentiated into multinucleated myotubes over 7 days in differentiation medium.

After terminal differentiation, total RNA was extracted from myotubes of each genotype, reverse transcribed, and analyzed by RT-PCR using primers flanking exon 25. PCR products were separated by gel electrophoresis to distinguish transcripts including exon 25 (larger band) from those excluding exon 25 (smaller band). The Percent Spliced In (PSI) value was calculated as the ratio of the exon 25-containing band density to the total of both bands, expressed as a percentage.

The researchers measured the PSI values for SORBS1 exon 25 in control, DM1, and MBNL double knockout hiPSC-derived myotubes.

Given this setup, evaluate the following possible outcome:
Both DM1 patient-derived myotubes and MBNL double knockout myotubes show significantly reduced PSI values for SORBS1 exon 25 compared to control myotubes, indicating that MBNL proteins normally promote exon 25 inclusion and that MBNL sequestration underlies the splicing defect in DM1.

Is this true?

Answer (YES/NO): YES